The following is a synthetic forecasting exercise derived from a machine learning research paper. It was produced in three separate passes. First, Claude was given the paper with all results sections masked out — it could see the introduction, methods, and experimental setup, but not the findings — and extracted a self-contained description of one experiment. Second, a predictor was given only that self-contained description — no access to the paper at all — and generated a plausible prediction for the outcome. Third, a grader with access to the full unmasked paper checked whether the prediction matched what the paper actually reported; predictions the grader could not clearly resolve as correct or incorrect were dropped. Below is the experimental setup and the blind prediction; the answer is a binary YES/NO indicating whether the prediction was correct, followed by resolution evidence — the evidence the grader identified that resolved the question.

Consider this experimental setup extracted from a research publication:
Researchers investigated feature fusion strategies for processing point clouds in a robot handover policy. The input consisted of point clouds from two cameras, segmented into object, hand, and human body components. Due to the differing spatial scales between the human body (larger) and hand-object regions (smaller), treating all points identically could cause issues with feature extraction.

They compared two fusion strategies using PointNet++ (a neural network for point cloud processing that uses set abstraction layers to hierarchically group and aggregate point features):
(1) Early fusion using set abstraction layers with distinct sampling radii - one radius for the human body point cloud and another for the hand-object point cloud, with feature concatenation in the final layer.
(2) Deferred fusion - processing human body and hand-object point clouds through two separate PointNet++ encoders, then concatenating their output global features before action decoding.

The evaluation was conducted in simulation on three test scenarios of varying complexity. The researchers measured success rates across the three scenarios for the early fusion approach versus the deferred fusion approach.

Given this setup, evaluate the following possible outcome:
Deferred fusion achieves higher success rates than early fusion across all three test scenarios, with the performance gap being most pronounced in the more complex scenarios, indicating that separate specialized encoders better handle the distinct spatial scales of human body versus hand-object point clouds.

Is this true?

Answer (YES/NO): NO